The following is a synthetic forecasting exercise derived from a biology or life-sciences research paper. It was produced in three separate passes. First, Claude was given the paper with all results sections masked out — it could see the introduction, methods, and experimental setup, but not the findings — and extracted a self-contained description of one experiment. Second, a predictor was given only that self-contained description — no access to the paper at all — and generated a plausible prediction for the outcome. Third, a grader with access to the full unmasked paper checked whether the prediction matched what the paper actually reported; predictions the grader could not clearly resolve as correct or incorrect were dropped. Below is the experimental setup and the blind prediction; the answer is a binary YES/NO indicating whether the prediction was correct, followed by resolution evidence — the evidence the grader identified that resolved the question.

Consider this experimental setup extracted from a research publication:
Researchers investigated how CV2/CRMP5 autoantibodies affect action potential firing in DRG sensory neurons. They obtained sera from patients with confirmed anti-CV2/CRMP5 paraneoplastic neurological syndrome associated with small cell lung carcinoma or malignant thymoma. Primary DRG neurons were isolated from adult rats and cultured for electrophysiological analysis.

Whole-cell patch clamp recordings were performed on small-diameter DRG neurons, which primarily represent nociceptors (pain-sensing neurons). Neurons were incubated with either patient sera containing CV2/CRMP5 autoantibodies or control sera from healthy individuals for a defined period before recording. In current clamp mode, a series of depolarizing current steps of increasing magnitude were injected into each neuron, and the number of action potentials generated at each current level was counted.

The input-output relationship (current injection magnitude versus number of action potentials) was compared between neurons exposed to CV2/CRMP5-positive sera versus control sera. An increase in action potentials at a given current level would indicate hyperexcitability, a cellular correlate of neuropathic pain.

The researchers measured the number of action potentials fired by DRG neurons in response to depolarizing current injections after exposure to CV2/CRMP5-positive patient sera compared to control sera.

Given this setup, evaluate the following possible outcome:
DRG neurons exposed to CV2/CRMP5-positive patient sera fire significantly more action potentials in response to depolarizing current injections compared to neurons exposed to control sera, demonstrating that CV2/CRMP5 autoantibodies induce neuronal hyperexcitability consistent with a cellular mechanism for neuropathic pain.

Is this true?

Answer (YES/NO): YES